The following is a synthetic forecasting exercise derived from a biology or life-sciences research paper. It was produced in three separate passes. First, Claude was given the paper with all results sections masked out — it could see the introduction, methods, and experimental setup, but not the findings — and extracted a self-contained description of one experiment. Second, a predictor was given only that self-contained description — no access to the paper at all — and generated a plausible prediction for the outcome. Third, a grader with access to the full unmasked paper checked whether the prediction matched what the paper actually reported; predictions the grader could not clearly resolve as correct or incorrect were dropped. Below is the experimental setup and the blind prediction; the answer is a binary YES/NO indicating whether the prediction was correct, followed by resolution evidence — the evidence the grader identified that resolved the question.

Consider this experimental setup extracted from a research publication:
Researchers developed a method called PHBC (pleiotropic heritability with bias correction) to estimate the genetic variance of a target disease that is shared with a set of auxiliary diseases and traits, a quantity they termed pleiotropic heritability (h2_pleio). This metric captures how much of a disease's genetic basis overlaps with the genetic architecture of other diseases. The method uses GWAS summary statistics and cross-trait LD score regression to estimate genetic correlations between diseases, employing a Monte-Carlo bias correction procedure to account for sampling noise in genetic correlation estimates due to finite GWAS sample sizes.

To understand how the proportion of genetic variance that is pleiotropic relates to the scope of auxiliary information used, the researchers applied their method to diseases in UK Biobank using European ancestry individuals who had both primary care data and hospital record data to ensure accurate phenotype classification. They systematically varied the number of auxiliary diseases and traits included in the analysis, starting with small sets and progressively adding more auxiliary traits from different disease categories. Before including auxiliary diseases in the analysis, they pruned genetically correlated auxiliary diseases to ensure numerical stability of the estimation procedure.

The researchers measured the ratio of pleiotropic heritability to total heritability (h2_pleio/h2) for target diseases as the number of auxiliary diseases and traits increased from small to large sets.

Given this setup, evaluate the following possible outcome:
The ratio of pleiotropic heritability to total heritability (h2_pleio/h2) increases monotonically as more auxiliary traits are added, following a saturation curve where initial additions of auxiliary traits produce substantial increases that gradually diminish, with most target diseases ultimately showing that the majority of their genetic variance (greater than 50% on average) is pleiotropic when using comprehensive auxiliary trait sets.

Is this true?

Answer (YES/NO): NO